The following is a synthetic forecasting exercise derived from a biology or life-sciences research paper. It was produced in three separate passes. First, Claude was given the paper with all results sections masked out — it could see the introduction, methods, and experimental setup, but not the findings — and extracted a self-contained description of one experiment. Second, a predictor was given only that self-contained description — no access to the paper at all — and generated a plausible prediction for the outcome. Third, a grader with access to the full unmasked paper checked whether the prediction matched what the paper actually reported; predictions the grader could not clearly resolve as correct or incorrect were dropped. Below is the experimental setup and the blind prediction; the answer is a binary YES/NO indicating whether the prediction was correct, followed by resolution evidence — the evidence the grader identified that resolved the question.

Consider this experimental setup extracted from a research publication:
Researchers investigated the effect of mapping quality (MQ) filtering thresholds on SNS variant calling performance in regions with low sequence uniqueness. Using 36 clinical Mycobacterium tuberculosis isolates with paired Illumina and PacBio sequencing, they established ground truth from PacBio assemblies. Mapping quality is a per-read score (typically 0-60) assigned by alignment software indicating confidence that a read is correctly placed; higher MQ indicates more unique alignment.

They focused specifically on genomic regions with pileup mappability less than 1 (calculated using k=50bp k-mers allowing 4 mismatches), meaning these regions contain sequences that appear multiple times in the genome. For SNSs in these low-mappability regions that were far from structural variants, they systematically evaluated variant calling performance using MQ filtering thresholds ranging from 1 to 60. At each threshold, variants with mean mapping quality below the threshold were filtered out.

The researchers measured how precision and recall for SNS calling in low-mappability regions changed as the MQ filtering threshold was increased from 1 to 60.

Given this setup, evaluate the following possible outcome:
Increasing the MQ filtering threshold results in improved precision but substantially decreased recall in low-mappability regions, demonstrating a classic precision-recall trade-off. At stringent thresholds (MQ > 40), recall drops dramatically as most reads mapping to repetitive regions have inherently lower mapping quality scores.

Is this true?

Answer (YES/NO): YES